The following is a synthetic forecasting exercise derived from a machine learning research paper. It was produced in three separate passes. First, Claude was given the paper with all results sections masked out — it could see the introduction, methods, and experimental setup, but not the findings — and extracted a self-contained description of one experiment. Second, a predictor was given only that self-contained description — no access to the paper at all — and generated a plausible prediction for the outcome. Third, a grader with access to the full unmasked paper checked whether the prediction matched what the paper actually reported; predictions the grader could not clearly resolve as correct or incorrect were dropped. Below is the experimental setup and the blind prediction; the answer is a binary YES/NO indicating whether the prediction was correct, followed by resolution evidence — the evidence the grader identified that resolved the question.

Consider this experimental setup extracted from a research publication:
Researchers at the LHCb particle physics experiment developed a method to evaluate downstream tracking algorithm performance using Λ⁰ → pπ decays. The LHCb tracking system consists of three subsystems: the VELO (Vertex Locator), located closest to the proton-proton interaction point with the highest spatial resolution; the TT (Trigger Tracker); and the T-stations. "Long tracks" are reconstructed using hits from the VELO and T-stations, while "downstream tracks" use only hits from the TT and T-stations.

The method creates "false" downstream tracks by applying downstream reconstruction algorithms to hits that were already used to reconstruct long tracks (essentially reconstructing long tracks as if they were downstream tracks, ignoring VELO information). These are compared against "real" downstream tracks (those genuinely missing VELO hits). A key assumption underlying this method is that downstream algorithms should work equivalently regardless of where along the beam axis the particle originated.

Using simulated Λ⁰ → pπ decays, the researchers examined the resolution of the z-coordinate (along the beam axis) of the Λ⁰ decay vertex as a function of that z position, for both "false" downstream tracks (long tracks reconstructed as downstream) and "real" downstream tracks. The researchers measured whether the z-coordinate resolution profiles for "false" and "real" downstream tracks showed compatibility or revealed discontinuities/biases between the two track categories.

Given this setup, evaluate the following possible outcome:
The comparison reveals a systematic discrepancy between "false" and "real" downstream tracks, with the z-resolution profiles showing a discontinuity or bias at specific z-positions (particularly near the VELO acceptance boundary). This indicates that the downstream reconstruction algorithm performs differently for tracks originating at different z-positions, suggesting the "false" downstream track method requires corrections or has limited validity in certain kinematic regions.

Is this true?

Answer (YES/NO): NO